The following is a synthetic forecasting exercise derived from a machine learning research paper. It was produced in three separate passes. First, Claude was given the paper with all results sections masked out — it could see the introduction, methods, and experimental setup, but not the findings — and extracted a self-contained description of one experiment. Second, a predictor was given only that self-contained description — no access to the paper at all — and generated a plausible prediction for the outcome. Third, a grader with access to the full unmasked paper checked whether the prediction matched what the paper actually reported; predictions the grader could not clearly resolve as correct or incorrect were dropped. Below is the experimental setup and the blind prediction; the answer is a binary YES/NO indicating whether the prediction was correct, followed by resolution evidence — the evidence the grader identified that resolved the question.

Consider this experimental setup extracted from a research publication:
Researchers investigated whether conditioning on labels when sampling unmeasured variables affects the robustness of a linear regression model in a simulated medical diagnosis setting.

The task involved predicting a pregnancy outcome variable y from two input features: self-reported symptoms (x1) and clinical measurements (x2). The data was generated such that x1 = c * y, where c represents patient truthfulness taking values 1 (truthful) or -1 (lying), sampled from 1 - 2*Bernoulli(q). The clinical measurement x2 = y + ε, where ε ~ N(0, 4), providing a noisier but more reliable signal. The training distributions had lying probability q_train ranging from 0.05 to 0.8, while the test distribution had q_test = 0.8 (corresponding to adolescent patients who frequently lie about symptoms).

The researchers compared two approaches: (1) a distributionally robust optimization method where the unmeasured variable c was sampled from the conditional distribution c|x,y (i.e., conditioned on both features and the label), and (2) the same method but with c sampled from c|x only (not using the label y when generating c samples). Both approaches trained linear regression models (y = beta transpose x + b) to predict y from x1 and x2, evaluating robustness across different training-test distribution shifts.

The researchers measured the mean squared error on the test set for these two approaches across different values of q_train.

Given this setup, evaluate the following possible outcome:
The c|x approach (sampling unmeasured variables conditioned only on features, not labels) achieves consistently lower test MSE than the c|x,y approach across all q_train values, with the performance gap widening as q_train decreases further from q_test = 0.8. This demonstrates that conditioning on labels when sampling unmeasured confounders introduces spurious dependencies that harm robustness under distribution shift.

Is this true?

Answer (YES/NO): NO